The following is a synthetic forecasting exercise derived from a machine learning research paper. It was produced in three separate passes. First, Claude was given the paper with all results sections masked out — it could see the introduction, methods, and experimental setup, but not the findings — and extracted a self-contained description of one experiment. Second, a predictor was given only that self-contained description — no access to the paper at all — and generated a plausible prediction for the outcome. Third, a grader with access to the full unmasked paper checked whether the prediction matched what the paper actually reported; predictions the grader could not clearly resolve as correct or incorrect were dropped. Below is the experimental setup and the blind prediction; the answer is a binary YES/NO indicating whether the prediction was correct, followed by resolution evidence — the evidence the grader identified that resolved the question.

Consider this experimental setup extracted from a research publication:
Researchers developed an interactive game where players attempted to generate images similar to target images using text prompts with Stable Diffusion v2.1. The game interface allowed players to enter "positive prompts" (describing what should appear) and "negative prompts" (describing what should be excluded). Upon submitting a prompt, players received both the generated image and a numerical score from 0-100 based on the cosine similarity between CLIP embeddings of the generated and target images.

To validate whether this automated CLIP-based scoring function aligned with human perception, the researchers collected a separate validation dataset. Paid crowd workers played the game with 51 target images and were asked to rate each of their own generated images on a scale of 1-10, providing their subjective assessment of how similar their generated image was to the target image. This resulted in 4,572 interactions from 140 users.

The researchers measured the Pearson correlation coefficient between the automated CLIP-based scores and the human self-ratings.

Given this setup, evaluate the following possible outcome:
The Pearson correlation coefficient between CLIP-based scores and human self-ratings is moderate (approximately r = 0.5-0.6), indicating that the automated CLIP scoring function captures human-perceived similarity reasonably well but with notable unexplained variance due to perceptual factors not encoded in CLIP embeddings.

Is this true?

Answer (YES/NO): YES